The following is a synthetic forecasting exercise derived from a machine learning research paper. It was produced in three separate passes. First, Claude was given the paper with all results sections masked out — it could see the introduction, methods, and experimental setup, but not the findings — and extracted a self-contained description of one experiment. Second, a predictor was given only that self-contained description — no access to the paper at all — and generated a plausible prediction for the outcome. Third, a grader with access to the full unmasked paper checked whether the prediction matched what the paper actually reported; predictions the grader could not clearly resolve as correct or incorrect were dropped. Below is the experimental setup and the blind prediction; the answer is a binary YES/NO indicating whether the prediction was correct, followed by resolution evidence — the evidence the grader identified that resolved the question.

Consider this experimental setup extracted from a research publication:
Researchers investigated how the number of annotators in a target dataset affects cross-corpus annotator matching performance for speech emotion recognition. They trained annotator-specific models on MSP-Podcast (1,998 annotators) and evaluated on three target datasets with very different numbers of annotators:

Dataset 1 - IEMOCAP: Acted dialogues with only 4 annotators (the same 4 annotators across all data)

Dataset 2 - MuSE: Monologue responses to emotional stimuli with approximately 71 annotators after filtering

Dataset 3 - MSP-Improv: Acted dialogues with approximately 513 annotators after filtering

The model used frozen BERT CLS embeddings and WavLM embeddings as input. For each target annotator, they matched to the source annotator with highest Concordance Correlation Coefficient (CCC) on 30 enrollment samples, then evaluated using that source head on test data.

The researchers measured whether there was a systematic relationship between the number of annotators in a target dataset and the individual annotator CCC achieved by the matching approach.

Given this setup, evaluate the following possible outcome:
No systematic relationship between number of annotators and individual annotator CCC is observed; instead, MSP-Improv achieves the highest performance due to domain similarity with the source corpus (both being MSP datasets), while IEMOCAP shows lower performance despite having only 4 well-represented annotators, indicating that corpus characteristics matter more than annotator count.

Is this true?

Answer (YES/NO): NO